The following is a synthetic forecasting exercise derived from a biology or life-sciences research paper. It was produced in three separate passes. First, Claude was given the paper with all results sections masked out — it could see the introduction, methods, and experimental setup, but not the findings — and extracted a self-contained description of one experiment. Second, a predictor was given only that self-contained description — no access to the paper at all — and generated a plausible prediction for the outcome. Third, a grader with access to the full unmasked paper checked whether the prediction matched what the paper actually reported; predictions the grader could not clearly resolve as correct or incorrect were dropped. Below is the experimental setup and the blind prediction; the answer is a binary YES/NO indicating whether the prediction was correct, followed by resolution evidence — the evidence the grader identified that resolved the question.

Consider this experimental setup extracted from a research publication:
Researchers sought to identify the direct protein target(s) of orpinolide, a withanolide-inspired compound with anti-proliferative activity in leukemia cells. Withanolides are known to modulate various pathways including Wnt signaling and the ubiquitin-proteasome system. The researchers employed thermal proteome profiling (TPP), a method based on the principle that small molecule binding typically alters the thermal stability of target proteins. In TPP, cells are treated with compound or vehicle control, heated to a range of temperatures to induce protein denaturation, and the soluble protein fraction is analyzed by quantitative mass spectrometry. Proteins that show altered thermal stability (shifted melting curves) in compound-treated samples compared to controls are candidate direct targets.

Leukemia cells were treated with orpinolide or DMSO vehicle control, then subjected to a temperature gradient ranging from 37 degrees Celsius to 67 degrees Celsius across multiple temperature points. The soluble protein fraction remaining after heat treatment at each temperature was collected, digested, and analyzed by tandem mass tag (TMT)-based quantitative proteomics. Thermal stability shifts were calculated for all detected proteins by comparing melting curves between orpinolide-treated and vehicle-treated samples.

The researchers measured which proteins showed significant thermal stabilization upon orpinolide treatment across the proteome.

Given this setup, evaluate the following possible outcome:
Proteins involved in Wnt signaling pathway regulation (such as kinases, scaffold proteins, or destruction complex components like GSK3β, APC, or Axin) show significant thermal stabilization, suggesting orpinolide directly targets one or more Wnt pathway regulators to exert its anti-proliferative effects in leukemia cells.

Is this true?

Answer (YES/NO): NO